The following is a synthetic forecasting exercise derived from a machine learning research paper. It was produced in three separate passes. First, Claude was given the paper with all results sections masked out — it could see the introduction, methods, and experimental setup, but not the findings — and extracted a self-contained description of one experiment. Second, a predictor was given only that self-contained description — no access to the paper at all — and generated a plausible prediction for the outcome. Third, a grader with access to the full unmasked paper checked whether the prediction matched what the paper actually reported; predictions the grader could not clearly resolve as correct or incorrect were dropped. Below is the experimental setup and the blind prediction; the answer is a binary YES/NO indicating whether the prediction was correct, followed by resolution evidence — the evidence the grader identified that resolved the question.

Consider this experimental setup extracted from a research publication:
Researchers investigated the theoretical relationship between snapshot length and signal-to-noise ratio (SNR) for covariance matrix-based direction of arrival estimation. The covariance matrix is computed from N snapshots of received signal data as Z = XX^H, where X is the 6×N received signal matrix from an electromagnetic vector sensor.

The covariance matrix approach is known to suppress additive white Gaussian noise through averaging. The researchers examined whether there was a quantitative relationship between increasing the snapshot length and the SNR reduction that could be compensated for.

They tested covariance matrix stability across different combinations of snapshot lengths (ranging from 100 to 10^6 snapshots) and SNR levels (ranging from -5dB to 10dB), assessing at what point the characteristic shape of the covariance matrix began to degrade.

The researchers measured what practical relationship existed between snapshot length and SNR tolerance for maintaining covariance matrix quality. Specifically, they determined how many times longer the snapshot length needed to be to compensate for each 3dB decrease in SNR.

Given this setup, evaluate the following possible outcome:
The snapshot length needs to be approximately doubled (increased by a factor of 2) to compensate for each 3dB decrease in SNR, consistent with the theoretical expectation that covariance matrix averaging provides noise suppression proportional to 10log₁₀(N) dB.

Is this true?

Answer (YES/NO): NO